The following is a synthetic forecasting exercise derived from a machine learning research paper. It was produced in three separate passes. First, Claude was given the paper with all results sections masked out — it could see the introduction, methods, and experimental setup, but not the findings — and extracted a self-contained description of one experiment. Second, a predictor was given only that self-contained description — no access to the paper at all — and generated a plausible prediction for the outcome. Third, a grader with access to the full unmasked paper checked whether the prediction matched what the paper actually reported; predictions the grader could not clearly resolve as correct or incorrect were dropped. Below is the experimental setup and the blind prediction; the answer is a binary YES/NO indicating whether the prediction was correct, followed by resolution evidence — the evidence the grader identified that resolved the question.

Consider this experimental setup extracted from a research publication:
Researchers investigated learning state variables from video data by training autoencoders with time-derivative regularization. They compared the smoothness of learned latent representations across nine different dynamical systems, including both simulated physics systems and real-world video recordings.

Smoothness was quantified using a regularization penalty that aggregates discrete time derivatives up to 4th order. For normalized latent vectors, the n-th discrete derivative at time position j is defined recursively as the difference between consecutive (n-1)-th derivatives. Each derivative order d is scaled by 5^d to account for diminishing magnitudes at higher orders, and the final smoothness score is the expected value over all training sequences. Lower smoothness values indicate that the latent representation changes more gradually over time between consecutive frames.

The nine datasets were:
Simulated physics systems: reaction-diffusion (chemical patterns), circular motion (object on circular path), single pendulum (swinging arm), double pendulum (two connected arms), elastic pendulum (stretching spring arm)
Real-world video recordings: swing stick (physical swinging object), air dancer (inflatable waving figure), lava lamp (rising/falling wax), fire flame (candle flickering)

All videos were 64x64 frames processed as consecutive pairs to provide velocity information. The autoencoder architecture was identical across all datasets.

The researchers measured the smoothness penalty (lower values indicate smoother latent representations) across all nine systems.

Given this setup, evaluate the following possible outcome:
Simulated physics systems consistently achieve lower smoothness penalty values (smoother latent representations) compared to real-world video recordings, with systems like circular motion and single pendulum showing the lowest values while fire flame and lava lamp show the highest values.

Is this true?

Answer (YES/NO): NO